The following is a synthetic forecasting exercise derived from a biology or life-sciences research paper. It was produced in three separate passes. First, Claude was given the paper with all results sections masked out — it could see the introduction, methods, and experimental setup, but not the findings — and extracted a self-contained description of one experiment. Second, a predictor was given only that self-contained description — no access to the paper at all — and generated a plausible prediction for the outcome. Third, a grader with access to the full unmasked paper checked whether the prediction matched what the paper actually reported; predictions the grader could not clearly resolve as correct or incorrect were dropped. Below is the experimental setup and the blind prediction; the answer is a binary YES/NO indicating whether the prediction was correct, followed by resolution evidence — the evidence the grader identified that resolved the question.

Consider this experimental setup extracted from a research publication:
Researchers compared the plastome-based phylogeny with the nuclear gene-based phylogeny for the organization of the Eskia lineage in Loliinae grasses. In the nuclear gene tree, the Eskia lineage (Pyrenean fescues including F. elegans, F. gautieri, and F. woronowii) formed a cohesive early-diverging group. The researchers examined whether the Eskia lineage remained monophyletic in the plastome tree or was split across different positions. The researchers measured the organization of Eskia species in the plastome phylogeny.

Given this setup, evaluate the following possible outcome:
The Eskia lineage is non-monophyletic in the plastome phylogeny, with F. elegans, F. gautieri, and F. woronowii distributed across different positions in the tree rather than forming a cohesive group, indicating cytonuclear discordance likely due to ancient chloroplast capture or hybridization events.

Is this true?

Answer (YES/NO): NO